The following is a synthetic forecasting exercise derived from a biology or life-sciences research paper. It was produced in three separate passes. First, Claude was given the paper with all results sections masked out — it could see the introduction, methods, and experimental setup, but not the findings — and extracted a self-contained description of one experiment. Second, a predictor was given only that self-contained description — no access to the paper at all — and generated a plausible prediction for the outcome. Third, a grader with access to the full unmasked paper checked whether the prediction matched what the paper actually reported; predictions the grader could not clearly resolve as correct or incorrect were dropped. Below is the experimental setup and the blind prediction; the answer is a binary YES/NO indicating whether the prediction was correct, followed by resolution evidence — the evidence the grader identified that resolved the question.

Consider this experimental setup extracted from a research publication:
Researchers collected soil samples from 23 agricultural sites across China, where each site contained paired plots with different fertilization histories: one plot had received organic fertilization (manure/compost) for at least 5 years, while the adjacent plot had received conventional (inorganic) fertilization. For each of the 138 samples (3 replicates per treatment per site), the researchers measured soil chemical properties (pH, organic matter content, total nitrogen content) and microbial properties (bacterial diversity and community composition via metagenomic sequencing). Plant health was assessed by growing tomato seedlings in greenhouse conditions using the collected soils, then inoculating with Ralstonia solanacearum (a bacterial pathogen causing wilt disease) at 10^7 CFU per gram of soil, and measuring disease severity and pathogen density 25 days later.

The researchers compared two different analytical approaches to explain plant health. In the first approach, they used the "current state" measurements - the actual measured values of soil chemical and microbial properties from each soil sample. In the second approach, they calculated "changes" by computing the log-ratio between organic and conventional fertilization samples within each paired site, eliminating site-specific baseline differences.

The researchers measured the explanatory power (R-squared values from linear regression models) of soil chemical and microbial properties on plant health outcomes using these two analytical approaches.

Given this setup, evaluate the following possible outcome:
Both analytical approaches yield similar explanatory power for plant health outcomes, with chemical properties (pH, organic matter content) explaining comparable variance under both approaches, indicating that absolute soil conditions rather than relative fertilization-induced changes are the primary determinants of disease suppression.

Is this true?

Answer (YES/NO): NO